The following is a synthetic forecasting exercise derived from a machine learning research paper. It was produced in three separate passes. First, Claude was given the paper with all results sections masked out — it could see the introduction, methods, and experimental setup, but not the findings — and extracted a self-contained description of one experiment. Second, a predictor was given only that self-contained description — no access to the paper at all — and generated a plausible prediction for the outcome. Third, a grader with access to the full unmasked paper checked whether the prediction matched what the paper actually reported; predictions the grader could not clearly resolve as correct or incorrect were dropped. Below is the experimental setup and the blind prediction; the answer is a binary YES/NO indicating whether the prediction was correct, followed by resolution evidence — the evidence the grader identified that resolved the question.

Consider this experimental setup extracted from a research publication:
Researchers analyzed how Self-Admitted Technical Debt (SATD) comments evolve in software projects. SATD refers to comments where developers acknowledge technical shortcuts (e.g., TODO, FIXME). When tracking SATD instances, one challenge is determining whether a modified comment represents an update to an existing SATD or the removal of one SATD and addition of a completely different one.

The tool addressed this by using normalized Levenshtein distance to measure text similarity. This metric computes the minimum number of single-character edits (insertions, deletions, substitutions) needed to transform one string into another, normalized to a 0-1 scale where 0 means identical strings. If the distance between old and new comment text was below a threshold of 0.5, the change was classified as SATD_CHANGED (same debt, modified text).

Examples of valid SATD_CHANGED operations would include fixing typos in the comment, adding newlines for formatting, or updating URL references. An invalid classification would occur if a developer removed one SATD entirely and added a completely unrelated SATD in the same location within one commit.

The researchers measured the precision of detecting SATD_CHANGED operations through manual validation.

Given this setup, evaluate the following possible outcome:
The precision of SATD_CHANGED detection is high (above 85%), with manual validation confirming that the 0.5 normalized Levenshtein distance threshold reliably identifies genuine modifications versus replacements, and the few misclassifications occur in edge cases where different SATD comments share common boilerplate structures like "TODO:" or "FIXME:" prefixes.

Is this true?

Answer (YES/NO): NO